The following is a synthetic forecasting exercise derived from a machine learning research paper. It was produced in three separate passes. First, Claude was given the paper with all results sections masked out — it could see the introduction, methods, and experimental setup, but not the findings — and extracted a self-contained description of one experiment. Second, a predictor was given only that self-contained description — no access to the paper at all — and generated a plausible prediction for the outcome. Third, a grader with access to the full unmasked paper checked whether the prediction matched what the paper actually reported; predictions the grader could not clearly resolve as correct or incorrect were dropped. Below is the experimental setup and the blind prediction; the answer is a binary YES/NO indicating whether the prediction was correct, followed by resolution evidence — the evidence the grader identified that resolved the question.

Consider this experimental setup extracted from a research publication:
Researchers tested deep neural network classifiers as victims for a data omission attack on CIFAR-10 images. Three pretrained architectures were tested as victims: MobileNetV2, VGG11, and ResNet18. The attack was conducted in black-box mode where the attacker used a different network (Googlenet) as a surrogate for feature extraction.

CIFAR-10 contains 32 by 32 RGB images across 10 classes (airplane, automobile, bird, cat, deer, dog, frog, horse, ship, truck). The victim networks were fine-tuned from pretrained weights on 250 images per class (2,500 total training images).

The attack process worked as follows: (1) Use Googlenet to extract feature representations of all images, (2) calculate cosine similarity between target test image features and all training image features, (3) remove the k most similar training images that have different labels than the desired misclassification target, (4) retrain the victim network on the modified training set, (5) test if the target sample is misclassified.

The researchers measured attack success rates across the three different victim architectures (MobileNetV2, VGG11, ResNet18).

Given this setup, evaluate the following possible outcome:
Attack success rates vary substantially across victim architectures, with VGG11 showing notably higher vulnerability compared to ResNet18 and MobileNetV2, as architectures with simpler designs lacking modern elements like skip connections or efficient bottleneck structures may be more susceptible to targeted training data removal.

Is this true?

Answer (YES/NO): NO